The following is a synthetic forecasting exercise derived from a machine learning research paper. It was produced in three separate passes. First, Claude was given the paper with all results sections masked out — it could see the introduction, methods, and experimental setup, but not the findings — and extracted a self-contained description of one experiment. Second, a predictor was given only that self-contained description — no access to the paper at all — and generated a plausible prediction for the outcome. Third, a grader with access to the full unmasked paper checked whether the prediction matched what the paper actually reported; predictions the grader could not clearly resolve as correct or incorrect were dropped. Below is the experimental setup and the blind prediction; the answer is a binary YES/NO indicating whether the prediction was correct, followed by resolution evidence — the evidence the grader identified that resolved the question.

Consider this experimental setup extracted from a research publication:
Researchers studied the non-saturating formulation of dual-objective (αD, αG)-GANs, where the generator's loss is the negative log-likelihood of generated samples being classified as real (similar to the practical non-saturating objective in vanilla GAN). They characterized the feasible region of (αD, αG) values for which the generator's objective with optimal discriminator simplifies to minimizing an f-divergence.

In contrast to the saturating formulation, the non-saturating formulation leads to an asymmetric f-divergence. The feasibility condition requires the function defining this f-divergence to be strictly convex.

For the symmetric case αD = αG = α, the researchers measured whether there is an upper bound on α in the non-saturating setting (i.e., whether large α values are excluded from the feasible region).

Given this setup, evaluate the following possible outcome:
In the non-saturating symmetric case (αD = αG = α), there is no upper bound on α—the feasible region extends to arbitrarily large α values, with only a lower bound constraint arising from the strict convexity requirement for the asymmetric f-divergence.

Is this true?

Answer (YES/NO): NO